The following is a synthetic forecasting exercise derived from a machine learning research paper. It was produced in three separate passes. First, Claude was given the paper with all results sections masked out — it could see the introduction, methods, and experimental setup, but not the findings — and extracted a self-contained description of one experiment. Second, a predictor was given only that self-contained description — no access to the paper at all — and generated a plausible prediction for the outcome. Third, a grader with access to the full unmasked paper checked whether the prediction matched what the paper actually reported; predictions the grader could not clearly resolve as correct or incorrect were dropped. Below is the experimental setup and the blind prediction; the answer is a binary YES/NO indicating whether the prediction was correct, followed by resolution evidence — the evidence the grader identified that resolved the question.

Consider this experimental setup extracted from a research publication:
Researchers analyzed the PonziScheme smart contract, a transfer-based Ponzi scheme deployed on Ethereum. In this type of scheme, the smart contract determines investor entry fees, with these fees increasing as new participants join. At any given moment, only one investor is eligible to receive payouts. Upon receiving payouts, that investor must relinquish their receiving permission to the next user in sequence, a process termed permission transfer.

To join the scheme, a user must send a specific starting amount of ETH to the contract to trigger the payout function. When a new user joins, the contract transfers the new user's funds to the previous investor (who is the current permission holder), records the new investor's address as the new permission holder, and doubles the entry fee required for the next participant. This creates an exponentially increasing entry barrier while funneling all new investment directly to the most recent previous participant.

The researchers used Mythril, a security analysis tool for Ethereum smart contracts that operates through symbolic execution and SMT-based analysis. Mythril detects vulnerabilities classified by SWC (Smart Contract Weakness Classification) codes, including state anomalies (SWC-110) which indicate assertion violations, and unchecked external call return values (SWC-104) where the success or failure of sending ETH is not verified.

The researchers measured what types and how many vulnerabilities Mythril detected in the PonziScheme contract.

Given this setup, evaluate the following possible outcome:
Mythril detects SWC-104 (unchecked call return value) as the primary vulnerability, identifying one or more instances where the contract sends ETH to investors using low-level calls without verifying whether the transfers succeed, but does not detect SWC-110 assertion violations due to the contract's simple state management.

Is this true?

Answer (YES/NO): NO